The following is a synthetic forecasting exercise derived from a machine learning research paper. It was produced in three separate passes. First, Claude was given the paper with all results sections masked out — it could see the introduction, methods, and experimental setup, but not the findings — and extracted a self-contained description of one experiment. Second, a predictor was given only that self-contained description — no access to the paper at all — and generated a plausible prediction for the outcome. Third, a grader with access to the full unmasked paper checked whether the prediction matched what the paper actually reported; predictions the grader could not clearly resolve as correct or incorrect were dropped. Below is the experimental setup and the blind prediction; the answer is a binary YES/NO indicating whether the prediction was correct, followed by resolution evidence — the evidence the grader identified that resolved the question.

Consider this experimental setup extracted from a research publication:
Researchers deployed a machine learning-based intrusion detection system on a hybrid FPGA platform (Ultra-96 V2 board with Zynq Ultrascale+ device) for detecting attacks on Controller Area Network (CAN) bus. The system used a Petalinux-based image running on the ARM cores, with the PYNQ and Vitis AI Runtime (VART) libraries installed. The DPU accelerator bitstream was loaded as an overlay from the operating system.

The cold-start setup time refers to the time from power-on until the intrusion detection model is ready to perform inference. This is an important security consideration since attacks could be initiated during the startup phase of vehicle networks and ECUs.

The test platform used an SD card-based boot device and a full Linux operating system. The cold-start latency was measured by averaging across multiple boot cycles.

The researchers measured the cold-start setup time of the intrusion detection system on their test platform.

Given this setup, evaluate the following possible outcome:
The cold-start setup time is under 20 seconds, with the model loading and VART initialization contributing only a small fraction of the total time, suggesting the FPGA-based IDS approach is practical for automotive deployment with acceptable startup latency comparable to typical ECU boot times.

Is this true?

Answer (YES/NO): YES